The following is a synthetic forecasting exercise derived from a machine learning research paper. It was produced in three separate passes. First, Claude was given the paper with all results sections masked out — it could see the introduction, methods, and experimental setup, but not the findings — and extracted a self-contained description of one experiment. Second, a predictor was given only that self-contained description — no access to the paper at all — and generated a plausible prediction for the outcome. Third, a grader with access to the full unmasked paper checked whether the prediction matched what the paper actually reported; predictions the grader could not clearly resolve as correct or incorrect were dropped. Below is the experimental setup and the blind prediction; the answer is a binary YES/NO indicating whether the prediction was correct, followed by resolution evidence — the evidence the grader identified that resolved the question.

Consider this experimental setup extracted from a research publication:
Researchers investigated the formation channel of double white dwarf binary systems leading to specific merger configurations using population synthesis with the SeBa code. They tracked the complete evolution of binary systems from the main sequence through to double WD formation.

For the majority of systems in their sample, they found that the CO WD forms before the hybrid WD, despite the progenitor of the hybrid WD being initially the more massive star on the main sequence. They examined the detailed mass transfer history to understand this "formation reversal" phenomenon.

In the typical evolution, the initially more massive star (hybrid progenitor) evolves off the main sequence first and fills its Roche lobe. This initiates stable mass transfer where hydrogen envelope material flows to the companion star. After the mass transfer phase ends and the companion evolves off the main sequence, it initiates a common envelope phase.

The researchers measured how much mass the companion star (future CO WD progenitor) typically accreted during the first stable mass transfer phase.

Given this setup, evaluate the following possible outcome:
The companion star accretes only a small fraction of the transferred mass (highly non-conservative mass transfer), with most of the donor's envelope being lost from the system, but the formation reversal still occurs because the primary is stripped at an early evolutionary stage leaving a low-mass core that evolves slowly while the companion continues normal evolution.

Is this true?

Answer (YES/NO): NO